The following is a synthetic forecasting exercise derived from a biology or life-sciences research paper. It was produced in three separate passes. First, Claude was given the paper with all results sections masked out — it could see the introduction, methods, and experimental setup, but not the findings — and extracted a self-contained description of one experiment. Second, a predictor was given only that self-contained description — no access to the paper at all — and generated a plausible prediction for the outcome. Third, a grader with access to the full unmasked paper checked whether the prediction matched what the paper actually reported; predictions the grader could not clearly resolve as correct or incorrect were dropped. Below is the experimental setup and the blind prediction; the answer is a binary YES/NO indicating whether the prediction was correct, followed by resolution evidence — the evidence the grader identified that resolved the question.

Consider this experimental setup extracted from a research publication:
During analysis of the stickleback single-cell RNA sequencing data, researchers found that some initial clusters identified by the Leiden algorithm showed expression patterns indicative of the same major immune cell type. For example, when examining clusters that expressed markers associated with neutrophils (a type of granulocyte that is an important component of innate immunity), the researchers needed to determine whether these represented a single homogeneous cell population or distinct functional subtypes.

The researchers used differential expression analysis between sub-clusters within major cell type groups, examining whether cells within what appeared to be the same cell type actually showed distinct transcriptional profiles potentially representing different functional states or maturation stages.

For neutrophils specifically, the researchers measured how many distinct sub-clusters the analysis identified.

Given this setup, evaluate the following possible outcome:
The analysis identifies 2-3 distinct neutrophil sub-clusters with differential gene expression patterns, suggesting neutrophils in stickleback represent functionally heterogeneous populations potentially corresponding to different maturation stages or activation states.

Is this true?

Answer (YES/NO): YES